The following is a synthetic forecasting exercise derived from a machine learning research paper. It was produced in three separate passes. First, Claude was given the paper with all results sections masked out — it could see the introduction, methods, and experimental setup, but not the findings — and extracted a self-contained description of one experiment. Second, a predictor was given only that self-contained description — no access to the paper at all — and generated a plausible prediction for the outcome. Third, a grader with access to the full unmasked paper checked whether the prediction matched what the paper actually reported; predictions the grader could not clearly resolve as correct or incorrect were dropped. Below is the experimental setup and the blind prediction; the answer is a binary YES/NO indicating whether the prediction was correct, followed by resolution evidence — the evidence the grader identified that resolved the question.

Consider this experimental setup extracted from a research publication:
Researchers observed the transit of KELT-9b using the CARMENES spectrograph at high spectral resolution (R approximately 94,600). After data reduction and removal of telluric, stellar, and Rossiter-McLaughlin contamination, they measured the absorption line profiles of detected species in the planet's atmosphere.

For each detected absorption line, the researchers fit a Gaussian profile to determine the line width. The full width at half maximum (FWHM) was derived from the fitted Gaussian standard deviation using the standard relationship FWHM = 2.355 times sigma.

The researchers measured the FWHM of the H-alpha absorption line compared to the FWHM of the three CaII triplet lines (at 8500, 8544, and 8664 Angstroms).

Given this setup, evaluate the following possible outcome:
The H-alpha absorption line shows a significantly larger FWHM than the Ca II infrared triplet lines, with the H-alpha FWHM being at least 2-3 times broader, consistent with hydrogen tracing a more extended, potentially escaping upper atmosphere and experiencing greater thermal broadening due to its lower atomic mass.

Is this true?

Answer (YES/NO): NO